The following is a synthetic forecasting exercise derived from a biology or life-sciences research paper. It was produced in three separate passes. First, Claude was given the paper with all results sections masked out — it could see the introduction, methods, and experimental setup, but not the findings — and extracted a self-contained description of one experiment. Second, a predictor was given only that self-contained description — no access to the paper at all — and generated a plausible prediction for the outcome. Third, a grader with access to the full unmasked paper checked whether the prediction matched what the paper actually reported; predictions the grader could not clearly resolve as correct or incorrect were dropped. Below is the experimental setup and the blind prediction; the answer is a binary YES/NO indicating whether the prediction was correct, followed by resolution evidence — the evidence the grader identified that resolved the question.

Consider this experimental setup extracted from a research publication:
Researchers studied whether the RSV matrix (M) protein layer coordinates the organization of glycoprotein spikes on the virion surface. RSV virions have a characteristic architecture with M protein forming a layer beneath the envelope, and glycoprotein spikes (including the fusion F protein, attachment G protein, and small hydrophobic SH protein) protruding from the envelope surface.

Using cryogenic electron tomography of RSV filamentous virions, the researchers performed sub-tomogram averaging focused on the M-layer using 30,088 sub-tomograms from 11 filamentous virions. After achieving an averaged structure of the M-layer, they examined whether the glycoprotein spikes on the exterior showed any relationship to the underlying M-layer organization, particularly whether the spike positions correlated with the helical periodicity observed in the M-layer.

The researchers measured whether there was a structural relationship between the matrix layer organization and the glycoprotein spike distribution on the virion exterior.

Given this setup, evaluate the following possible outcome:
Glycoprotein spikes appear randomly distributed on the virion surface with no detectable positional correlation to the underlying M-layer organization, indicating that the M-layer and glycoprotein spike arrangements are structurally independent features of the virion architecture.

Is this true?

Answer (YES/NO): NO